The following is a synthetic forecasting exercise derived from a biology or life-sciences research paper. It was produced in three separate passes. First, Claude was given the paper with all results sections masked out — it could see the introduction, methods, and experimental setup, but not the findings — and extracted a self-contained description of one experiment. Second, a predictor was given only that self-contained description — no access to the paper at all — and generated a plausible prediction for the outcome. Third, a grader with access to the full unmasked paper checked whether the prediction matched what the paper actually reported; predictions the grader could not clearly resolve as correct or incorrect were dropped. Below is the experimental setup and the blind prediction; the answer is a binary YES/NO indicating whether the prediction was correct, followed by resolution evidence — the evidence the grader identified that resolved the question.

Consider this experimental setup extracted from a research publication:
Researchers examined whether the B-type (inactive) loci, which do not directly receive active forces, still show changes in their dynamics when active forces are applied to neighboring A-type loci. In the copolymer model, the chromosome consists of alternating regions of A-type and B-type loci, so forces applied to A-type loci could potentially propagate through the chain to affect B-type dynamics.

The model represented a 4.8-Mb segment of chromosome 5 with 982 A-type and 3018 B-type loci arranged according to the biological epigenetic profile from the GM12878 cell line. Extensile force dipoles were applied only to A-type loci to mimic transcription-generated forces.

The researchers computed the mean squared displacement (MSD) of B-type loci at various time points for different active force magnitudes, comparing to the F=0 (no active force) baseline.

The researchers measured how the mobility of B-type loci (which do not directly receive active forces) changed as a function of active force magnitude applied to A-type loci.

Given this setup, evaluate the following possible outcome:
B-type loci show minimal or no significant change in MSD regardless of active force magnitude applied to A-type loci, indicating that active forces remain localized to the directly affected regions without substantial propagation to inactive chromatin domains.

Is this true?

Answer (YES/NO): YES